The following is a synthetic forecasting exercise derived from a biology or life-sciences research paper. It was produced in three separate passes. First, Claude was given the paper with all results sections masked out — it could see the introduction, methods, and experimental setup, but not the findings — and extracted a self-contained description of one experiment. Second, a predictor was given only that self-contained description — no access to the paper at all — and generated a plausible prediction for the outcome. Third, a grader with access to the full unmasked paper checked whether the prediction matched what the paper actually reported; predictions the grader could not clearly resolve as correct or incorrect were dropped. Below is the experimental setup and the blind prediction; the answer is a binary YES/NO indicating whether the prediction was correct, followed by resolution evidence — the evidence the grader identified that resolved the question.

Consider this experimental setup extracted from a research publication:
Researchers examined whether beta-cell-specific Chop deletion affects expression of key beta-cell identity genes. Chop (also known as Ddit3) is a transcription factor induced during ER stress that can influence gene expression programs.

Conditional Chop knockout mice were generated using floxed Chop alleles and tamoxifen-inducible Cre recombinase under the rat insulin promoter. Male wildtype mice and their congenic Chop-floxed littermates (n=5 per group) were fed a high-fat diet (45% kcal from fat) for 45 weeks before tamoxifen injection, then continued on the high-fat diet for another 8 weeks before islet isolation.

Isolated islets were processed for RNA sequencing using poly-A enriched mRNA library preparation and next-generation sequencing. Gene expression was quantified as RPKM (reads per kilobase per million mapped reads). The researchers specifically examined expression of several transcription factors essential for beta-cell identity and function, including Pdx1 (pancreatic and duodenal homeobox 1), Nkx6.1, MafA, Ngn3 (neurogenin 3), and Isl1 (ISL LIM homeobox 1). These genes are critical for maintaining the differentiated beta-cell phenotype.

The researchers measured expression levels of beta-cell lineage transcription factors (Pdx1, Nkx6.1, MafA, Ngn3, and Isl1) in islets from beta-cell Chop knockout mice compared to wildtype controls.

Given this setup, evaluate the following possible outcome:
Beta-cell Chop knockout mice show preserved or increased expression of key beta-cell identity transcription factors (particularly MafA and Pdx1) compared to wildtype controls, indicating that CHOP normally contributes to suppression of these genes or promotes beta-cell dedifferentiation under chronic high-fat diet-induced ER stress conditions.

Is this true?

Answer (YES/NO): NO